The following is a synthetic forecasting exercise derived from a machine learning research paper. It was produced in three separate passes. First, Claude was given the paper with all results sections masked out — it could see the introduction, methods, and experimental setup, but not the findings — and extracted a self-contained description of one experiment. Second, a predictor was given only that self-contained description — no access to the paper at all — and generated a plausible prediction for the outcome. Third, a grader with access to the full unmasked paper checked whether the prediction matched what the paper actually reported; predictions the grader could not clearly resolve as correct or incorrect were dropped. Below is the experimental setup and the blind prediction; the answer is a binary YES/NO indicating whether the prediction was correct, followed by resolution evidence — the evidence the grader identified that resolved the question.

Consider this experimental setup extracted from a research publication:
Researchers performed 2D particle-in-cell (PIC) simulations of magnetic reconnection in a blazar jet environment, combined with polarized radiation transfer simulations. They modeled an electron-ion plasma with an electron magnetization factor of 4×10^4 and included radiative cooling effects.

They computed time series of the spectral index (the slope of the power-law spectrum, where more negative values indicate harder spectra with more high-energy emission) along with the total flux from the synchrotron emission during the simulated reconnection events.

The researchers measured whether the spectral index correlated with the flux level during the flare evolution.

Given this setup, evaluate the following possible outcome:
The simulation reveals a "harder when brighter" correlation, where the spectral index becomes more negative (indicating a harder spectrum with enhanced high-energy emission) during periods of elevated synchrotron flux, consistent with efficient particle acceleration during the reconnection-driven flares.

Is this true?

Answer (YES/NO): YES